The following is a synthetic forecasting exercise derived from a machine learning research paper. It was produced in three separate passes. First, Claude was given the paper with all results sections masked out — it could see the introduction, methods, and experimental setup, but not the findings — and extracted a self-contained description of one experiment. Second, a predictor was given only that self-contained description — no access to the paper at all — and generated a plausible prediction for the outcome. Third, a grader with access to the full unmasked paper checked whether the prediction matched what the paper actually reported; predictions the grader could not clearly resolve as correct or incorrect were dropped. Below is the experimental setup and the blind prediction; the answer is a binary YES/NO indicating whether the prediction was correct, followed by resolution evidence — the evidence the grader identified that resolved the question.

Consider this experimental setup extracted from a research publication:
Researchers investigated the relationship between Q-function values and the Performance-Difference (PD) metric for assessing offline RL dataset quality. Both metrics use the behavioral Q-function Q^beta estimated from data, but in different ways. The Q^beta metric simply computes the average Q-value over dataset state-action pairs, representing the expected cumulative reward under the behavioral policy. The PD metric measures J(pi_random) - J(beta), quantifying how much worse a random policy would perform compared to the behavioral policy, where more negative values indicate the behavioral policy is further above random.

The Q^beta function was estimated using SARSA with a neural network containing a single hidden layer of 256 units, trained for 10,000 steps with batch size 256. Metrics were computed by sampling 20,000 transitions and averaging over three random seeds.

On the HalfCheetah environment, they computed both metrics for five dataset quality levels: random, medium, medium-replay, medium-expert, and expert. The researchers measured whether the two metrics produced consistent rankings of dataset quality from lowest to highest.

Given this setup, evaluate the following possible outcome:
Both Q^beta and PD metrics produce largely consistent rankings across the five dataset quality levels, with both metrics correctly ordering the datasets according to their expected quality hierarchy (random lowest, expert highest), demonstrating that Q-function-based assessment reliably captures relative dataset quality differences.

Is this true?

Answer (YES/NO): NO